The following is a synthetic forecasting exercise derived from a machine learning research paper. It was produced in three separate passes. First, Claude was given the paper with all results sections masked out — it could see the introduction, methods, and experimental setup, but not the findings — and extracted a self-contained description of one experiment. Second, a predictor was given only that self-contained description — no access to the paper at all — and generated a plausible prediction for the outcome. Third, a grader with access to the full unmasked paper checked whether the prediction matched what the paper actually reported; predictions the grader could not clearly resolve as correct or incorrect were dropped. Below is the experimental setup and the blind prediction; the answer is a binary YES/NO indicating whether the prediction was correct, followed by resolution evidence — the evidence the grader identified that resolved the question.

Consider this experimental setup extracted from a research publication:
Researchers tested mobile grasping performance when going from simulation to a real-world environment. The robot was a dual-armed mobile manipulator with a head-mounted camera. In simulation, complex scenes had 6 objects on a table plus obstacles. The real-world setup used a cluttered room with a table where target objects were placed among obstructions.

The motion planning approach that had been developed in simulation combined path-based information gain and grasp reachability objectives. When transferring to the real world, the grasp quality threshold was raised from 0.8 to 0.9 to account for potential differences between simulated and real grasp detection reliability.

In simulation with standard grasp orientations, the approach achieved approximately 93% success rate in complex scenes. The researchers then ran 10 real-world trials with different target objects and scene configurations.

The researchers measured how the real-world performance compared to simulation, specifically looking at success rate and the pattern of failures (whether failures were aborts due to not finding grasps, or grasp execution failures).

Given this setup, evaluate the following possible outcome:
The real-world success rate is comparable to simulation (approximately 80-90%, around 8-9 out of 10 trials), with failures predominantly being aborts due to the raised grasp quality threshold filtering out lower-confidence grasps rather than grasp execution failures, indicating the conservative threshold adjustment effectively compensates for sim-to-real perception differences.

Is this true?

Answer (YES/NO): YES